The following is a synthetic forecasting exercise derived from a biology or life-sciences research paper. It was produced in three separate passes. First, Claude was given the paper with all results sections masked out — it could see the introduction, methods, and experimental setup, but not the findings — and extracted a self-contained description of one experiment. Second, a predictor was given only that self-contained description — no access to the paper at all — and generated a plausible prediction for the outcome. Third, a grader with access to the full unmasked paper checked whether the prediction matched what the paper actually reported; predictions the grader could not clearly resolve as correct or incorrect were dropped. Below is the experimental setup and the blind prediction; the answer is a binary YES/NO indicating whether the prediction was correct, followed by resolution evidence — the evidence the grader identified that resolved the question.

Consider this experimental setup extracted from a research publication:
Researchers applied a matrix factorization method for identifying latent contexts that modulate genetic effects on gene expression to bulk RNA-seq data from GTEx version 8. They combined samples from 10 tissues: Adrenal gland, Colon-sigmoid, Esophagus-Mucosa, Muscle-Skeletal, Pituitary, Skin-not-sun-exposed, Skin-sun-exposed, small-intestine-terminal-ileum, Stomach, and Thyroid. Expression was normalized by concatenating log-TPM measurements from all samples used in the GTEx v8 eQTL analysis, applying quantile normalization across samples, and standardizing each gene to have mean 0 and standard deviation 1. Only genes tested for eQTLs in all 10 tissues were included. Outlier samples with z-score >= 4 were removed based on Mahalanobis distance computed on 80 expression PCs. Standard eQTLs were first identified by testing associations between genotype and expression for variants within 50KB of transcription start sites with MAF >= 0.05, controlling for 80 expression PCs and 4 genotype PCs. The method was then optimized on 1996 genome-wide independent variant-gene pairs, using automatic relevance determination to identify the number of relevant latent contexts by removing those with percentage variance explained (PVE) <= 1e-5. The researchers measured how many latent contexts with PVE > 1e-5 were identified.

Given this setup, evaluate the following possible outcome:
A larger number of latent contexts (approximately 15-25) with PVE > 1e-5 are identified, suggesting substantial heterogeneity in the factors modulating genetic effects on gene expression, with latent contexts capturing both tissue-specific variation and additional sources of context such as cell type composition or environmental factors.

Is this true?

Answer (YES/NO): NO